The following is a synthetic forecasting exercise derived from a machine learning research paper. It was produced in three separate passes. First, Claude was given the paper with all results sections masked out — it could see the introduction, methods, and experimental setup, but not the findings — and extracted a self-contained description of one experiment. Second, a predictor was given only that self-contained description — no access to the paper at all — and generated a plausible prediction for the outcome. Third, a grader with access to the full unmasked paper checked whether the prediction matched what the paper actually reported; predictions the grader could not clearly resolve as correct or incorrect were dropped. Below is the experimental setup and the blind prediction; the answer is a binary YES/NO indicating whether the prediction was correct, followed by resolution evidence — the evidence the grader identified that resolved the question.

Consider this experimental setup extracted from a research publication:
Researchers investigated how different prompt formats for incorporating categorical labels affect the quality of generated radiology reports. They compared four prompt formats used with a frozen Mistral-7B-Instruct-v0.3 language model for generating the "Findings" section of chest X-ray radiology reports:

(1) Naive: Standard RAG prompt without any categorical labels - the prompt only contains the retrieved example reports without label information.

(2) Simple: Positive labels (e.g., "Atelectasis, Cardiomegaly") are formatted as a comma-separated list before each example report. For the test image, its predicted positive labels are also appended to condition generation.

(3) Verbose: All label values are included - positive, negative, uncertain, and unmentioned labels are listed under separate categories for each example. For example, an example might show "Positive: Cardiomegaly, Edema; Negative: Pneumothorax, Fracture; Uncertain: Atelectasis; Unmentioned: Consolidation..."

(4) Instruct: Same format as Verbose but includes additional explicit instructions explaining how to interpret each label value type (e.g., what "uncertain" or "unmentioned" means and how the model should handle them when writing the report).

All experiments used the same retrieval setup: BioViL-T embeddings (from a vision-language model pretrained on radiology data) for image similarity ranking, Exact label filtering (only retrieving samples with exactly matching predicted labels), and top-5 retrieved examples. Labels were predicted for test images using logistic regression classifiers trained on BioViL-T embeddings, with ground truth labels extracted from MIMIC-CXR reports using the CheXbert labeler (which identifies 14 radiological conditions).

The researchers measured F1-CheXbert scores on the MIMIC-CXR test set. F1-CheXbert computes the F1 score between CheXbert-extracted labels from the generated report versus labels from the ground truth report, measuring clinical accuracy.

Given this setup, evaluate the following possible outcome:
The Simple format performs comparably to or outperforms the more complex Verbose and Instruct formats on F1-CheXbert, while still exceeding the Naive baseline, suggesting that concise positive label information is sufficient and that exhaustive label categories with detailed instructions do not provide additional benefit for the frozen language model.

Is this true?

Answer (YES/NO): YES